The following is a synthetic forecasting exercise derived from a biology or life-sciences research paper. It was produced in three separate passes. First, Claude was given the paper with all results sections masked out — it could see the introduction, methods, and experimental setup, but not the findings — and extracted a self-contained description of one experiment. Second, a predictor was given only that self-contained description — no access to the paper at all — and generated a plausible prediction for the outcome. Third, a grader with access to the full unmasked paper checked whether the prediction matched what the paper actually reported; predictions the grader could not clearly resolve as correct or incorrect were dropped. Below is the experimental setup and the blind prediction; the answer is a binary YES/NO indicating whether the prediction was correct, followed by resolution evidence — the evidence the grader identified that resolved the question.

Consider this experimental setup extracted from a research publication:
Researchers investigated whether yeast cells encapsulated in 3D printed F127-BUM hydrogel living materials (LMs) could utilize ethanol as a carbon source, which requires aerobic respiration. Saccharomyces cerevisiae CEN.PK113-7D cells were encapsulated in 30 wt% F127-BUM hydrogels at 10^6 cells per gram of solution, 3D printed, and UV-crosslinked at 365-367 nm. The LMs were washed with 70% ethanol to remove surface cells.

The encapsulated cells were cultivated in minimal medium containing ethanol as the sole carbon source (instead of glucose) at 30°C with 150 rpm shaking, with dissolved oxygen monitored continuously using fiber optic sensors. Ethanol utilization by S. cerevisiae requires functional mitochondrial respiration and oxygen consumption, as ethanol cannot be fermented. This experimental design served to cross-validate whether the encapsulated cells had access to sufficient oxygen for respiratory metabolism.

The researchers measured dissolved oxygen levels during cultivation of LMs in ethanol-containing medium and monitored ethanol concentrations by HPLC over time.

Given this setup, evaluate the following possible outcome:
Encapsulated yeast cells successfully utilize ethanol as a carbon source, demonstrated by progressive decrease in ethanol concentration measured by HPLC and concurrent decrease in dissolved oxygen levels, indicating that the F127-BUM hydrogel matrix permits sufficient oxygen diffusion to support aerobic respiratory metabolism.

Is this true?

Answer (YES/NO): NO